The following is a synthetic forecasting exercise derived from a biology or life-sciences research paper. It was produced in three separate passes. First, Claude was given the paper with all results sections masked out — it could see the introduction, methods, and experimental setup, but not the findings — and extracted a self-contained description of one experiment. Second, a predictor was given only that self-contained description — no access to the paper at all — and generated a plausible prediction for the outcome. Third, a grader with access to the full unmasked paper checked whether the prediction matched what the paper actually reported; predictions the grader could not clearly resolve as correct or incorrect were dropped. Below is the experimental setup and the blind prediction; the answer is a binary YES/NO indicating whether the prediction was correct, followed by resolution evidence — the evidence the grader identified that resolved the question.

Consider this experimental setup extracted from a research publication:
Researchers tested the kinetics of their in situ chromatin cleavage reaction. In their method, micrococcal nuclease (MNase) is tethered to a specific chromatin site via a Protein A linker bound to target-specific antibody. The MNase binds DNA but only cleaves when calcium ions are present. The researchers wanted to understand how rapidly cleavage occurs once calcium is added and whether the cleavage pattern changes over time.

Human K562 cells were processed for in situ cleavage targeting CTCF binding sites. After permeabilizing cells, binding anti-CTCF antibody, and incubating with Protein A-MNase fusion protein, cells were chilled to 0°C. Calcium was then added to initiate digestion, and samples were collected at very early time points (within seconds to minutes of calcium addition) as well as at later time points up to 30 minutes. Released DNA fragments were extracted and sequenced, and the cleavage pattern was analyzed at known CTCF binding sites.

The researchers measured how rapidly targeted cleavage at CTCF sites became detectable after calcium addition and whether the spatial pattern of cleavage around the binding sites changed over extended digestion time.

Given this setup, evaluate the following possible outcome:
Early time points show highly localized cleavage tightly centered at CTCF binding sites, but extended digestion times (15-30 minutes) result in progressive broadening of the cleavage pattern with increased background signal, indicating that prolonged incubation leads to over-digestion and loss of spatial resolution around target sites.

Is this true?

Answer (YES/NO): NO